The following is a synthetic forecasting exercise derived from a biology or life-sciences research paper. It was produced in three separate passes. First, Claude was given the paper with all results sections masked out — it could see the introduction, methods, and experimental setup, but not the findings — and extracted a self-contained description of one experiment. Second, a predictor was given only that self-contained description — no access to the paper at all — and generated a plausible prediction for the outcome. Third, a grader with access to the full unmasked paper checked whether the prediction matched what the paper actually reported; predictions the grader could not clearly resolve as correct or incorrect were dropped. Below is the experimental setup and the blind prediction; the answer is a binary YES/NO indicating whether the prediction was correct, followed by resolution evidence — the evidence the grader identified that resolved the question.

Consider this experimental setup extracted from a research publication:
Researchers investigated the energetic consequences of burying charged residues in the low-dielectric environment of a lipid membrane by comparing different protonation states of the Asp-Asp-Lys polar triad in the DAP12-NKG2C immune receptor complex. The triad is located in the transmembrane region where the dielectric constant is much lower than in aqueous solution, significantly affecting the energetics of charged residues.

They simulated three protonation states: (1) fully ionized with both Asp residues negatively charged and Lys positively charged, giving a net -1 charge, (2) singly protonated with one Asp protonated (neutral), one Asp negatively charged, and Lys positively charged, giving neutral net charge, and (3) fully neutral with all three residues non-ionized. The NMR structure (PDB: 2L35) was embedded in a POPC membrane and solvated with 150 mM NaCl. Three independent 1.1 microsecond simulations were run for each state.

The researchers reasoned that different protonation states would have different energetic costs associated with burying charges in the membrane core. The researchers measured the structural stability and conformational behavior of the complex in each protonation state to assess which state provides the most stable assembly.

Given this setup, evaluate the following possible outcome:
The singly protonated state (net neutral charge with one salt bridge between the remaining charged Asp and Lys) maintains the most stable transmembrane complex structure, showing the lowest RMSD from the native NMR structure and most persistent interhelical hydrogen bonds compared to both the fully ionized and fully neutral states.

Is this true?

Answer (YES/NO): YES